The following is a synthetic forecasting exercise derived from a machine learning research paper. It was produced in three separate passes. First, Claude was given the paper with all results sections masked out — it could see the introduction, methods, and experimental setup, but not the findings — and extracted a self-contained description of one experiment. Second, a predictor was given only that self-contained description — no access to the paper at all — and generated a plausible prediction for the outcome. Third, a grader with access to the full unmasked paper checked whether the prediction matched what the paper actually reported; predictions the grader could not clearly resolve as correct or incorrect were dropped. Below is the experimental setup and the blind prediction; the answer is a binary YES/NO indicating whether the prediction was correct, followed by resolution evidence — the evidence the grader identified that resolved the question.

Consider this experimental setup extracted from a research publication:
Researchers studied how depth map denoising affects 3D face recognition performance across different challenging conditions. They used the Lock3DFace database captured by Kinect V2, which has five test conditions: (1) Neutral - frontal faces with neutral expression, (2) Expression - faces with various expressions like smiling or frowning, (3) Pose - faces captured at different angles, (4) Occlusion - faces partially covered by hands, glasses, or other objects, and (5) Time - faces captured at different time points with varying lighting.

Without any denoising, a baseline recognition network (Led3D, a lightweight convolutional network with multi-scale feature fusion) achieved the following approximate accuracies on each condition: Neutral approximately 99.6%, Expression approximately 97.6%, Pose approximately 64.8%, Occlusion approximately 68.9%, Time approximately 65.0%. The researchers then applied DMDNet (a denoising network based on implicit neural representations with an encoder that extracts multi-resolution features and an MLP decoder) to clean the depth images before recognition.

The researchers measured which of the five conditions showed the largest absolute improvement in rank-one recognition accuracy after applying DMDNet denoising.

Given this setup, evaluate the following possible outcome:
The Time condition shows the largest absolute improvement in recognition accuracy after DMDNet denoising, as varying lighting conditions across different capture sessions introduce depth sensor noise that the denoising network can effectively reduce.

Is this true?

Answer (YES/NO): NO